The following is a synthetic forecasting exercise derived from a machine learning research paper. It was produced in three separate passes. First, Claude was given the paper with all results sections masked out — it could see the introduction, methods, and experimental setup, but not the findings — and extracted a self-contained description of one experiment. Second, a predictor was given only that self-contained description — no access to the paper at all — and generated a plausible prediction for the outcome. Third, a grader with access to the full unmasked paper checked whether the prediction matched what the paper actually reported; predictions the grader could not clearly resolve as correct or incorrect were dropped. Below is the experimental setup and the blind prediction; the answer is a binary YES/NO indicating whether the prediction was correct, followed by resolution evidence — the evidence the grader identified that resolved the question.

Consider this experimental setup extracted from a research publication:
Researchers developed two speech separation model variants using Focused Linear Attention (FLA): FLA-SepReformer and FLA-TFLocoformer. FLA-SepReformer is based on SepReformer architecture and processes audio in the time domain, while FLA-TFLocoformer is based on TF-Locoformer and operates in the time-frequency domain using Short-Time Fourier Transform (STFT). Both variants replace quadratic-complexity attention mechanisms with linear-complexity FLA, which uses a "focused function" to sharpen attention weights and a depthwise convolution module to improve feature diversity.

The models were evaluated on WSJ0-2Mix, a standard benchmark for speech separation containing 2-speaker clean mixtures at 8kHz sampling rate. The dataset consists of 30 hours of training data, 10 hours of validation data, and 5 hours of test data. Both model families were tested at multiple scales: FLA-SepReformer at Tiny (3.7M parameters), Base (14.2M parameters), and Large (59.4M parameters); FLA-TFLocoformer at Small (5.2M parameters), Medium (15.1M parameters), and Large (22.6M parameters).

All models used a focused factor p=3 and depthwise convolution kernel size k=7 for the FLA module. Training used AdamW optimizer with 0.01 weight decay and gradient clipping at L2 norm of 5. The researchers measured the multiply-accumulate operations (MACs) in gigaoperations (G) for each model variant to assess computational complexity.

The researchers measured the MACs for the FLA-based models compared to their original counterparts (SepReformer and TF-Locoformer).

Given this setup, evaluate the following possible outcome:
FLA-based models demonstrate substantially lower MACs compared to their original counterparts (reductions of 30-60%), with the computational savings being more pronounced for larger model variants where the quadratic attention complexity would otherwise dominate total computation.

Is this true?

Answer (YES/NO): NO